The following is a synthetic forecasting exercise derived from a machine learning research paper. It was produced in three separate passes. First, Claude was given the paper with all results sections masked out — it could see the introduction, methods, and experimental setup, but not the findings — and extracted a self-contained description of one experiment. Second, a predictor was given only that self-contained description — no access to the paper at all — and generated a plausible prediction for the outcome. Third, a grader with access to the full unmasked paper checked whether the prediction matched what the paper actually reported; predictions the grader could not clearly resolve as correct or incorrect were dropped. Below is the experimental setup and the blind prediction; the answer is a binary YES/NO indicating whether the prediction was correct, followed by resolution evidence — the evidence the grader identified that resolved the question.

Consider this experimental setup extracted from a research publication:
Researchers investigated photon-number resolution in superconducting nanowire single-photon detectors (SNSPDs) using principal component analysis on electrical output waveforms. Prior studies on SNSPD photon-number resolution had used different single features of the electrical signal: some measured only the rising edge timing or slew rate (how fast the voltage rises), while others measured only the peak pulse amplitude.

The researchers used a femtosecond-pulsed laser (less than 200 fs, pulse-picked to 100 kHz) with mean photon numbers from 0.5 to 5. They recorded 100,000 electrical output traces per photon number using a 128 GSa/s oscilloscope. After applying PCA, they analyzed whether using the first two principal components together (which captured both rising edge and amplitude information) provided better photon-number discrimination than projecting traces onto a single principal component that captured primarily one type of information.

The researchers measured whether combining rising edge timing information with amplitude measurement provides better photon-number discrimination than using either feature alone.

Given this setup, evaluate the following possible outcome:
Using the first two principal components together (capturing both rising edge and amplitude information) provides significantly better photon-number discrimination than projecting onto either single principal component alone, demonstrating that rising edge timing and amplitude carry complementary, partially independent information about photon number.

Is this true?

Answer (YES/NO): YES